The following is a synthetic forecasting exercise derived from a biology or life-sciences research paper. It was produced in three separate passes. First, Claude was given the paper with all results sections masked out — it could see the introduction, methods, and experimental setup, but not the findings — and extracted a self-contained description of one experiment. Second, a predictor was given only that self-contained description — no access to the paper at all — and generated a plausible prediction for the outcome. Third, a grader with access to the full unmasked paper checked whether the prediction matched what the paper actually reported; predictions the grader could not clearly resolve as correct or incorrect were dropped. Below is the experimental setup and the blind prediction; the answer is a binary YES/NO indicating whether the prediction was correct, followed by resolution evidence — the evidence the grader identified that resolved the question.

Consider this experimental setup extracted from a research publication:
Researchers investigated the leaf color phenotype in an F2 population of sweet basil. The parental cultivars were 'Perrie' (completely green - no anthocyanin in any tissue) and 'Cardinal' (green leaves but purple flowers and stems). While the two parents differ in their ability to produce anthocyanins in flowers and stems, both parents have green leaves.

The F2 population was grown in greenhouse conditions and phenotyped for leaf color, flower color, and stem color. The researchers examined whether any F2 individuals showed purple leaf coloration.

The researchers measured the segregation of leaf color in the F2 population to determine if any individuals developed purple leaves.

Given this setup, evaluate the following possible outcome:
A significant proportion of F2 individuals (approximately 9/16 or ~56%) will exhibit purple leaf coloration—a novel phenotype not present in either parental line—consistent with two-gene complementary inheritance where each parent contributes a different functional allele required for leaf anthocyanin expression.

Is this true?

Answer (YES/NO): NO